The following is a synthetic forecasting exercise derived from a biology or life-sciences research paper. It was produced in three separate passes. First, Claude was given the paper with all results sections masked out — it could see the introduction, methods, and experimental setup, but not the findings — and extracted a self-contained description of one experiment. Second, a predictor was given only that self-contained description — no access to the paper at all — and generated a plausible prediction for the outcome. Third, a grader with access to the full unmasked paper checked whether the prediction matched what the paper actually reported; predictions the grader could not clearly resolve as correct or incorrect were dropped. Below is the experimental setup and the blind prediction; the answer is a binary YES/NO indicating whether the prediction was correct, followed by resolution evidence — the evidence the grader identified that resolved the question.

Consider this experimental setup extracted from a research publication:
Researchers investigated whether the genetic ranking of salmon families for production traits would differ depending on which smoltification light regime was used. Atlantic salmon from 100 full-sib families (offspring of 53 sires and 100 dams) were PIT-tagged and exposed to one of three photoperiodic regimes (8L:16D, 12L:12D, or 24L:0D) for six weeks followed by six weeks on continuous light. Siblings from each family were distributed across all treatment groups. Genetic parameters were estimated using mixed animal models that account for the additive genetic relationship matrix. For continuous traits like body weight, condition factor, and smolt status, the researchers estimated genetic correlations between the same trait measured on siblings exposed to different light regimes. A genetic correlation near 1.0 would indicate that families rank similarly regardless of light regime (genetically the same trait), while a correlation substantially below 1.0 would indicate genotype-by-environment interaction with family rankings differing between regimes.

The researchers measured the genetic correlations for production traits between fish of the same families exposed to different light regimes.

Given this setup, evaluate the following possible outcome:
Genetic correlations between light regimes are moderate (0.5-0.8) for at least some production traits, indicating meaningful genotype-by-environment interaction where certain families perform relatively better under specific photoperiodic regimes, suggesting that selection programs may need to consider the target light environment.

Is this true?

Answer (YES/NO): NO